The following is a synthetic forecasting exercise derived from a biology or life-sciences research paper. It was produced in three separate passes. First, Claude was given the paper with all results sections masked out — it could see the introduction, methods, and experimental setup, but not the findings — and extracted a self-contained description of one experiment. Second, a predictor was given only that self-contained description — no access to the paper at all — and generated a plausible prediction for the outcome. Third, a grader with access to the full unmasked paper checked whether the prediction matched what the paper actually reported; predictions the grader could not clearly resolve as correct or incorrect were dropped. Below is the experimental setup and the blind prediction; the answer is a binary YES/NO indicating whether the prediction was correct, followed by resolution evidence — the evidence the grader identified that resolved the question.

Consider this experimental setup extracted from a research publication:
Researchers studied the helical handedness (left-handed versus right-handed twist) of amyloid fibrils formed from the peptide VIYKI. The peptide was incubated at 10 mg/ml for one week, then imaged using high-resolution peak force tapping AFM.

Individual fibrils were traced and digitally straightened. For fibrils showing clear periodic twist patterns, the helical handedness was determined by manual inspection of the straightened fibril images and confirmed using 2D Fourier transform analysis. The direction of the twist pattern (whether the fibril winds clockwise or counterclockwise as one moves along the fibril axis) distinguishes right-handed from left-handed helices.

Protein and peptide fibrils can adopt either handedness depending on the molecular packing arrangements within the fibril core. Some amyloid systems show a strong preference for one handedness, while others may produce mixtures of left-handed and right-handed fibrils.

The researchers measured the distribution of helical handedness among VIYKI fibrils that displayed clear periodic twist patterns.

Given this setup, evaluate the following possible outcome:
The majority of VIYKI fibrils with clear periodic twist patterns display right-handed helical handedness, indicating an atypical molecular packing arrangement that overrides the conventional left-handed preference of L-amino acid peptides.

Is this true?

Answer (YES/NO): NO